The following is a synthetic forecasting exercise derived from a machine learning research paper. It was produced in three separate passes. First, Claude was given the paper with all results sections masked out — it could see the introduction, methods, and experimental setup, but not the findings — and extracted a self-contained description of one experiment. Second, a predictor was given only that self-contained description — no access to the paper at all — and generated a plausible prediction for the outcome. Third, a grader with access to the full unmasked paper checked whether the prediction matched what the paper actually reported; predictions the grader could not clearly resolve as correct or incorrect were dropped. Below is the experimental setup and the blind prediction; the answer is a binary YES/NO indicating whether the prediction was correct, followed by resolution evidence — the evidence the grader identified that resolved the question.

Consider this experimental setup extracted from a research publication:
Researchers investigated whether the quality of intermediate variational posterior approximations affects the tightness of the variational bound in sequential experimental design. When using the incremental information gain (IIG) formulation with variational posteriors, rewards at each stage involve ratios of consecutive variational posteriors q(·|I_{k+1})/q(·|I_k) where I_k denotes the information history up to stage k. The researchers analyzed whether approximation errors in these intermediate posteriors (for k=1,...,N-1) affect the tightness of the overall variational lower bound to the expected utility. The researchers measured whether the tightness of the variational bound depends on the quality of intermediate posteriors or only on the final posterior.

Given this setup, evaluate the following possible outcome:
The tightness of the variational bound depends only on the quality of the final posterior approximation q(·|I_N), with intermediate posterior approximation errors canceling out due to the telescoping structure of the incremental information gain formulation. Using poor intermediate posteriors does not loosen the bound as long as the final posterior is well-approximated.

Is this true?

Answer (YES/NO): YES